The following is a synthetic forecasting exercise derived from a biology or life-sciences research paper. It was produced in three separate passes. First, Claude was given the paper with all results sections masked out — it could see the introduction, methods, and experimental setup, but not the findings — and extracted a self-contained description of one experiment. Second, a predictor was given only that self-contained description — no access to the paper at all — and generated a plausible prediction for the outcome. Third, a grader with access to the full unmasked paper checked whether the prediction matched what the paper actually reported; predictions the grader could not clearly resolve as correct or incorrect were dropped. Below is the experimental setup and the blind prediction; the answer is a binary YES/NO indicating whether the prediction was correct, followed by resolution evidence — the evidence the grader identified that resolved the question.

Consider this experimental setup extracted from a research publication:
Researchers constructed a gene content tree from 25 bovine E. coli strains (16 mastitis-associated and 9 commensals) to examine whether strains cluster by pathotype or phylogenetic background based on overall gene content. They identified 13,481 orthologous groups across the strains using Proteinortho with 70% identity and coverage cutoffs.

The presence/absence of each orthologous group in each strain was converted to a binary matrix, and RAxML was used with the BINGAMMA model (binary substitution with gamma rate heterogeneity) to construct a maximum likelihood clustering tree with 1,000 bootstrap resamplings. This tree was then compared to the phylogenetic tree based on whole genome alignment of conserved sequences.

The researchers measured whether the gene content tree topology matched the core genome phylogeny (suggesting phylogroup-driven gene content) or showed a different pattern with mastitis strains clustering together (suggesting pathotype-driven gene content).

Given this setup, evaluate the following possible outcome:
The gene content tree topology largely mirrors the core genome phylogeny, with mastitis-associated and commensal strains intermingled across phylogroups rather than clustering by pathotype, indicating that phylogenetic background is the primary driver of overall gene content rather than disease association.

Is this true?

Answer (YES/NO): YES